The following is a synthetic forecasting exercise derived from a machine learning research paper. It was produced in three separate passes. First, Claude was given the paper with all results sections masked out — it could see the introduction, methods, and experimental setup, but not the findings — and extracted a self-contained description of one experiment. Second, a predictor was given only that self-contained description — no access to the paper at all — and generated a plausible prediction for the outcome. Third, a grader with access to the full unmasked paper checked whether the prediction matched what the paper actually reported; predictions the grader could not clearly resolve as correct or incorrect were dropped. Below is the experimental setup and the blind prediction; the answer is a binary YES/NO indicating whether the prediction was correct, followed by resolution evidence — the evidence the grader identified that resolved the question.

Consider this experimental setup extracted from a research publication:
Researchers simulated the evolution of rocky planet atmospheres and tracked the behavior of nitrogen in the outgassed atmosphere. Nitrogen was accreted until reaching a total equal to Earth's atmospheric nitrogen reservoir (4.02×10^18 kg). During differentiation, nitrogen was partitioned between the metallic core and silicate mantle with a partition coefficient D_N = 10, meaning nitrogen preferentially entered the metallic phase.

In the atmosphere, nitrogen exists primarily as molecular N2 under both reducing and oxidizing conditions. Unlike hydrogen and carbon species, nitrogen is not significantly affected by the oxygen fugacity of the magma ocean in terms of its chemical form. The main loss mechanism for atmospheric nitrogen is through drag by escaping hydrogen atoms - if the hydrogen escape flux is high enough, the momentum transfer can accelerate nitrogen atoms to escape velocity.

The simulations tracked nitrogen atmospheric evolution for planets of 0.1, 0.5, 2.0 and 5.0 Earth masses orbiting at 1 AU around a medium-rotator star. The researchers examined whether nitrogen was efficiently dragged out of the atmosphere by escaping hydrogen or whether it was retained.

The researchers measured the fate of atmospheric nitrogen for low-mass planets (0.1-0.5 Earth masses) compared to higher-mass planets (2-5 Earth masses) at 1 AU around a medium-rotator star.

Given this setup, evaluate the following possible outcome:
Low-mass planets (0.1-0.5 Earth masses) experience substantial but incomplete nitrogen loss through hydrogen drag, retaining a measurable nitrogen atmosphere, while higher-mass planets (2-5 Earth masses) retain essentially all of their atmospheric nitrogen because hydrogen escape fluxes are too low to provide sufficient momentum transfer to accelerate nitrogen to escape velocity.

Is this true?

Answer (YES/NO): NO